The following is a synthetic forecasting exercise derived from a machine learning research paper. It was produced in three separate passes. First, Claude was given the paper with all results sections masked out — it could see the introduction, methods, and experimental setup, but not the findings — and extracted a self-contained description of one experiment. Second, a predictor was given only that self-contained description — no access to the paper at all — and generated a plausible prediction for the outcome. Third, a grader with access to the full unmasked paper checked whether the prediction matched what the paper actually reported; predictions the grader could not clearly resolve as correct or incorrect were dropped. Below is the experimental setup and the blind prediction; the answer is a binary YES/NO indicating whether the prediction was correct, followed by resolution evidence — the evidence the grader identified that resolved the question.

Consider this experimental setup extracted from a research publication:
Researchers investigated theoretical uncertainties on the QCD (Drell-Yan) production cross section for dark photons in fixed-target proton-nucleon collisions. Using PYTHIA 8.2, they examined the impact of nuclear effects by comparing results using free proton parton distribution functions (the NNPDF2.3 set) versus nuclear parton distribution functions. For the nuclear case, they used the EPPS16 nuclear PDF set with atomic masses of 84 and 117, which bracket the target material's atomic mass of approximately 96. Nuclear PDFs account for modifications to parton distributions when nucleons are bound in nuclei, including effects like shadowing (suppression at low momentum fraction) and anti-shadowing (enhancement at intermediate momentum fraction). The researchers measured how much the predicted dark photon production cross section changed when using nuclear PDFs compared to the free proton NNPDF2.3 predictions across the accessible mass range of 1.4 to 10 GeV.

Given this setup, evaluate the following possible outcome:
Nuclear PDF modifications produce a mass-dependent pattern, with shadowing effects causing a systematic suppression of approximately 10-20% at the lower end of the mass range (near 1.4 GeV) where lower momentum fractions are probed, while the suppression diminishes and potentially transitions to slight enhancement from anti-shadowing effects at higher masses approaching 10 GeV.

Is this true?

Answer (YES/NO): NO